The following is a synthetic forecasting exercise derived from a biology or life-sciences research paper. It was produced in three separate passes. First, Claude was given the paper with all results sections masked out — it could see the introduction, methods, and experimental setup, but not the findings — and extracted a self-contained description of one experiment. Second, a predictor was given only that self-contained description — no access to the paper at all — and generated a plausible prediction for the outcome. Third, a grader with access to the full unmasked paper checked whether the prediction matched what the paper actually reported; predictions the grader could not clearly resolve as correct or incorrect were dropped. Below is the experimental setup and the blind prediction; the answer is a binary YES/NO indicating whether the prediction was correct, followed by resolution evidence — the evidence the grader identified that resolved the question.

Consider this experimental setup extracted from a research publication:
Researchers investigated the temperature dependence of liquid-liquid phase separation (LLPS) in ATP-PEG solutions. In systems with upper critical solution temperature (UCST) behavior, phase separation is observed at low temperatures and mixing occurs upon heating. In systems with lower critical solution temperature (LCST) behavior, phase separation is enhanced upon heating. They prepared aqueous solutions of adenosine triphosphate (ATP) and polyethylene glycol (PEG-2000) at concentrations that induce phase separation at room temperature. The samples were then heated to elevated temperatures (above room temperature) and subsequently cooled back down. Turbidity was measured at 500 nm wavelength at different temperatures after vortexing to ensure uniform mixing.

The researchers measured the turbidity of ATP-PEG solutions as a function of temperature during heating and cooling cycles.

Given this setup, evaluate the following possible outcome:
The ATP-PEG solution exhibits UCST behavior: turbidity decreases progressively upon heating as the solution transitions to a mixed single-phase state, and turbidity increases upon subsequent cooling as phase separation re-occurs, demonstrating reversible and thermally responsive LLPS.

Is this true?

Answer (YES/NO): YES